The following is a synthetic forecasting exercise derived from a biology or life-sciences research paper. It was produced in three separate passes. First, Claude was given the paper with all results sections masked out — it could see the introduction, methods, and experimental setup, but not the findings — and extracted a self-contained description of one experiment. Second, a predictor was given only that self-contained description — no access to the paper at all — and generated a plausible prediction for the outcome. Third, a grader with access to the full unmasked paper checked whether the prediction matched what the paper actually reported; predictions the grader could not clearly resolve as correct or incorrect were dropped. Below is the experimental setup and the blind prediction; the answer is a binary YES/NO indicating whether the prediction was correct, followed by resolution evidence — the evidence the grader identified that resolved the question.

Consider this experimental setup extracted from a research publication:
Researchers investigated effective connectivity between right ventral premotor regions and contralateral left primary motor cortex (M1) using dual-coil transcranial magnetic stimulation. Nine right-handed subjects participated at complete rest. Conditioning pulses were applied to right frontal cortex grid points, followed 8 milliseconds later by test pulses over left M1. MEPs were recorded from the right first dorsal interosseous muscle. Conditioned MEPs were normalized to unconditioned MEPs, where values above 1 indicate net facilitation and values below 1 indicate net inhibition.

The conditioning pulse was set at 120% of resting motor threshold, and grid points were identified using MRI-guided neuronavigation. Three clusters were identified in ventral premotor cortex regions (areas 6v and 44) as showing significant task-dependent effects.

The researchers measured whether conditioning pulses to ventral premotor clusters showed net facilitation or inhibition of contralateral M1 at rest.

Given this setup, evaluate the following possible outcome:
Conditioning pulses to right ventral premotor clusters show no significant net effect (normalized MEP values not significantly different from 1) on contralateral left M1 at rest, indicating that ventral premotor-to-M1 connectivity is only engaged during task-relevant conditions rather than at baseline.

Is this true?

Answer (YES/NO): NO